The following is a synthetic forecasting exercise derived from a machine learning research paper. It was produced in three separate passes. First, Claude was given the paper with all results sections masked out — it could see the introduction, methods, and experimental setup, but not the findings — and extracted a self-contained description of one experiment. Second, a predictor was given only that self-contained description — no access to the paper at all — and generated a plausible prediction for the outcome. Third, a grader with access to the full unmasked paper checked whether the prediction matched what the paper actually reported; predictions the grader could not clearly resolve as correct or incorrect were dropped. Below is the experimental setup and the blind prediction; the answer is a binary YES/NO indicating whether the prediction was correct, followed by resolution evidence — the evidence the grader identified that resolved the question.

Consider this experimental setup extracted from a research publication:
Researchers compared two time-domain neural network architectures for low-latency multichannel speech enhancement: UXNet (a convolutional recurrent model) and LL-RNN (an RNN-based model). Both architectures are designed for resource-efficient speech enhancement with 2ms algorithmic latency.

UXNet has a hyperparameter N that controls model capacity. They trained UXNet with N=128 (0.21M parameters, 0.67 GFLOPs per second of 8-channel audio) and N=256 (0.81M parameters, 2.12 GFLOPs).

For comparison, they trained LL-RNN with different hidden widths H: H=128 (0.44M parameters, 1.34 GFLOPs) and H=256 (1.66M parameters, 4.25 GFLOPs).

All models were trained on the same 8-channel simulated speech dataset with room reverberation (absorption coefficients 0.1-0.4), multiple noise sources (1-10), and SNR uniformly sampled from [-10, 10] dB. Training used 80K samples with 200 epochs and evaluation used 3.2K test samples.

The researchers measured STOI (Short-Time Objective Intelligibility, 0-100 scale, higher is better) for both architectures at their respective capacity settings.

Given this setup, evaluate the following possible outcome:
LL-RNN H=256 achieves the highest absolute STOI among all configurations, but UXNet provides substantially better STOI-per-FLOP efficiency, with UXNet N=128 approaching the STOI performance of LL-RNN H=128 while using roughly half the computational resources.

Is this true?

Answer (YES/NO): NO